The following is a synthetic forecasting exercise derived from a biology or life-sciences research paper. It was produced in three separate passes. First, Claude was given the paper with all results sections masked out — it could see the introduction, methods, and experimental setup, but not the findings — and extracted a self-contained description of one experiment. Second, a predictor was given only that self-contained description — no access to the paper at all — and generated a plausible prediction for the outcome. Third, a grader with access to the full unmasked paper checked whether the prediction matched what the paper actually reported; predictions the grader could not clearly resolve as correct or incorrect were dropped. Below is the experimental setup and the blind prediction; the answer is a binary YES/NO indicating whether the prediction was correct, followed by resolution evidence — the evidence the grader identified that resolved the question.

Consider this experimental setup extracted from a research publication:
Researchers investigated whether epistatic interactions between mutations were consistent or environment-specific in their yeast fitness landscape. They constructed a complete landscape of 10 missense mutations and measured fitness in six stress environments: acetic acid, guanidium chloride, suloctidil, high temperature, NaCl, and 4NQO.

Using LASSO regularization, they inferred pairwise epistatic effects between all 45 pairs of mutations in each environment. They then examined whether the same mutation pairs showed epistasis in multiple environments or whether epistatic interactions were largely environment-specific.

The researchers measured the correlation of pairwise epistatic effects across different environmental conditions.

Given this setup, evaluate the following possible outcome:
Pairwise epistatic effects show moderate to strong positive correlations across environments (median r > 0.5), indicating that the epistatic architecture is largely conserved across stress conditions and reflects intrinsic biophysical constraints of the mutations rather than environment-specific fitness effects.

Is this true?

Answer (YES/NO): NO